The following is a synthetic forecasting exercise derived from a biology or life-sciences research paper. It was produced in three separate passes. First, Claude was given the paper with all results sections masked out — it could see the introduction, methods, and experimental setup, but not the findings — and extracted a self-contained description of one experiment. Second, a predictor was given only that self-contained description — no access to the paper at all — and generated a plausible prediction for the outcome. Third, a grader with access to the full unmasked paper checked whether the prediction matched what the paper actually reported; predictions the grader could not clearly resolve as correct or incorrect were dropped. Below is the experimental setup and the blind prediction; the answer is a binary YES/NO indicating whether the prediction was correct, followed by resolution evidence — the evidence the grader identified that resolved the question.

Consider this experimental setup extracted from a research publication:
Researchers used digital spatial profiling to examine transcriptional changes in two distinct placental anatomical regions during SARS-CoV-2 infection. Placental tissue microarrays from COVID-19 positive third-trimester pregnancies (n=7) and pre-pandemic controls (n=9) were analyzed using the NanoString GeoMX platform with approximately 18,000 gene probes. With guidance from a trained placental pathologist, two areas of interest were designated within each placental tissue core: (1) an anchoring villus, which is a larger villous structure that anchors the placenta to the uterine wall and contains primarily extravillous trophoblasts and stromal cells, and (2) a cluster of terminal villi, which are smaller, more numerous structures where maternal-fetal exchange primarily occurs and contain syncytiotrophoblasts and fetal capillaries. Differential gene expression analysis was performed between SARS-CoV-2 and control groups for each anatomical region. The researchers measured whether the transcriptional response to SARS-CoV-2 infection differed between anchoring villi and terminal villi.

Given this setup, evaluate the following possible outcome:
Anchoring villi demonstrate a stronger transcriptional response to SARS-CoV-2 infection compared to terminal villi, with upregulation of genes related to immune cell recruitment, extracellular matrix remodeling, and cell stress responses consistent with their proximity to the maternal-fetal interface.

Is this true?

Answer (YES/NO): NO